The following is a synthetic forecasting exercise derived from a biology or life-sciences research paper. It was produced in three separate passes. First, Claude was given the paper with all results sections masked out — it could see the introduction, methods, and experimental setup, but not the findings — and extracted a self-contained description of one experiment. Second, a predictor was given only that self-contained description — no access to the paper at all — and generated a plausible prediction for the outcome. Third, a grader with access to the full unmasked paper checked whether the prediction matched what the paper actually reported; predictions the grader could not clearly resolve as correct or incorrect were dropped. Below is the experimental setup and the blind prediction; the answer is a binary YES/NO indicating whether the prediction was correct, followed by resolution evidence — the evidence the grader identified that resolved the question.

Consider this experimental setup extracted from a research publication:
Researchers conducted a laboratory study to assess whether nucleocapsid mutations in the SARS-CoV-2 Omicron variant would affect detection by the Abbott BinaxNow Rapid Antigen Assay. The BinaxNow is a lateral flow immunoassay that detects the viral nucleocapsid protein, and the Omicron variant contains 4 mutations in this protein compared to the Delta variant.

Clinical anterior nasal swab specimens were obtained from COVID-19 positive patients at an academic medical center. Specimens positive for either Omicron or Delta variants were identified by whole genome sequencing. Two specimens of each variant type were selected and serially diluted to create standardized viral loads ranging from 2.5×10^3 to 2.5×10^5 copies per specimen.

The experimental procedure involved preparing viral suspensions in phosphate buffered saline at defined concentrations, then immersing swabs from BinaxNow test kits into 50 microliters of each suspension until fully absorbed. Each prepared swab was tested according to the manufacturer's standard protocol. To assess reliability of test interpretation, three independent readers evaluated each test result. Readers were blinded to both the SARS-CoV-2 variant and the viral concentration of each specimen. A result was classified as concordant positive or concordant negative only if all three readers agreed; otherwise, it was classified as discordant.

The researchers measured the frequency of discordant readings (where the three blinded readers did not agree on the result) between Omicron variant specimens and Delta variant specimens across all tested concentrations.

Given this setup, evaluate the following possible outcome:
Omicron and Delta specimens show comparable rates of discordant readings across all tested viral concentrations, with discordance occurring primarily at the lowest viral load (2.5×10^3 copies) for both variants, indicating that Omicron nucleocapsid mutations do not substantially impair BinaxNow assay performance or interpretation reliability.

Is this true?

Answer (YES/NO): NO